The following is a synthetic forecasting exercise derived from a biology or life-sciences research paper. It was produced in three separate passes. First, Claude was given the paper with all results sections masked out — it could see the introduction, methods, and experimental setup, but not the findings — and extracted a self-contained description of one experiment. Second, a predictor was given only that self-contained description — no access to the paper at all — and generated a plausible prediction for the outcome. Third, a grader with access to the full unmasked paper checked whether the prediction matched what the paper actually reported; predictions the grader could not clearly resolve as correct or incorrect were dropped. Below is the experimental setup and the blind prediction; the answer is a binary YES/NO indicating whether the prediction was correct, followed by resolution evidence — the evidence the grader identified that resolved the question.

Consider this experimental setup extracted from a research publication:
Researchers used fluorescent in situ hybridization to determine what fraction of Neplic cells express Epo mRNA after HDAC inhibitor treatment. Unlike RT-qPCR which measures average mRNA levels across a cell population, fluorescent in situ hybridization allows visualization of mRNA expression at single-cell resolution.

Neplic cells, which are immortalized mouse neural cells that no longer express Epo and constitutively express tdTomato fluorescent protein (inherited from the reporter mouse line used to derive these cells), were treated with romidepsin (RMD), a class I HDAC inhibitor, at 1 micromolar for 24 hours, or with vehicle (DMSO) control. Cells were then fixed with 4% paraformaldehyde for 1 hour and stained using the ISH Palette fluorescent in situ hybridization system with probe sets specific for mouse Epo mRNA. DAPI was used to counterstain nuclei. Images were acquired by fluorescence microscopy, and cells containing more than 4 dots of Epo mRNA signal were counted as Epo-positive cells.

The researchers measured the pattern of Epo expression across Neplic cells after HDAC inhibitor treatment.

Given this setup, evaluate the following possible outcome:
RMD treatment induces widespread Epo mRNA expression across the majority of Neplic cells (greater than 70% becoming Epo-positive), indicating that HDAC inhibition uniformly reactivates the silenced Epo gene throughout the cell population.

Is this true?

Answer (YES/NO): NO